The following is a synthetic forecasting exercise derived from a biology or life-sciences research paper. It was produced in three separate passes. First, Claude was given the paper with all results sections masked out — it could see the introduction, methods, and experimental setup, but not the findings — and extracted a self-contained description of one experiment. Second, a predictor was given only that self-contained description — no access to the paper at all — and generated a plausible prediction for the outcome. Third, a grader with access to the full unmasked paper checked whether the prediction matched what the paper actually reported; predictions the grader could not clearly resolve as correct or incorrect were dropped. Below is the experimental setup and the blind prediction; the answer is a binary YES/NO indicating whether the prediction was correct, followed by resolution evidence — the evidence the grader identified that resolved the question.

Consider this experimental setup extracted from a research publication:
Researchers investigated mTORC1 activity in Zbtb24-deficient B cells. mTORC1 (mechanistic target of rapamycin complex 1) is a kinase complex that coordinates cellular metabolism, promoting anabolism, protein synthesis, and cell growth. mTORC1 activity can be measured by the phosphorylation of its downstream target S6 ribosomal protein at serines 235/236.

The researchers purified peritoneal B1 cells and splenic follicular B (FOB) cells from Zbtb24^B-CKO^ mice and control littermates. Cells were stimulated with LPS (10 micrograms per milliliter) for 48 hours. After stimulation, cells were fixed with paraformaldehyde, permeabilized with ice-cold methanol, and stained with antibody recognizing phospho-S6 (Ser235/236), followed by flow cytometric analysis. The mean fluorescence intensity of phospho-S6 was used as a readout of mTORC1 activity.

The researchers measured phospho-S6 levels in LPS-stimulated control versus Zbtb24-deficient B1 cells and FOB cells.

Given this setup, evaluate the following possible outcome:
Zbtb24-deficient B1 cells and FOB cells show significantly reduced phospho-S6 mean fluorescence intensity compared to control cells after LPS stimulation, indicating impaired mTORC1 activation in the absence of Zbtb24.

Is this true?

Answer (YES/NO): NO